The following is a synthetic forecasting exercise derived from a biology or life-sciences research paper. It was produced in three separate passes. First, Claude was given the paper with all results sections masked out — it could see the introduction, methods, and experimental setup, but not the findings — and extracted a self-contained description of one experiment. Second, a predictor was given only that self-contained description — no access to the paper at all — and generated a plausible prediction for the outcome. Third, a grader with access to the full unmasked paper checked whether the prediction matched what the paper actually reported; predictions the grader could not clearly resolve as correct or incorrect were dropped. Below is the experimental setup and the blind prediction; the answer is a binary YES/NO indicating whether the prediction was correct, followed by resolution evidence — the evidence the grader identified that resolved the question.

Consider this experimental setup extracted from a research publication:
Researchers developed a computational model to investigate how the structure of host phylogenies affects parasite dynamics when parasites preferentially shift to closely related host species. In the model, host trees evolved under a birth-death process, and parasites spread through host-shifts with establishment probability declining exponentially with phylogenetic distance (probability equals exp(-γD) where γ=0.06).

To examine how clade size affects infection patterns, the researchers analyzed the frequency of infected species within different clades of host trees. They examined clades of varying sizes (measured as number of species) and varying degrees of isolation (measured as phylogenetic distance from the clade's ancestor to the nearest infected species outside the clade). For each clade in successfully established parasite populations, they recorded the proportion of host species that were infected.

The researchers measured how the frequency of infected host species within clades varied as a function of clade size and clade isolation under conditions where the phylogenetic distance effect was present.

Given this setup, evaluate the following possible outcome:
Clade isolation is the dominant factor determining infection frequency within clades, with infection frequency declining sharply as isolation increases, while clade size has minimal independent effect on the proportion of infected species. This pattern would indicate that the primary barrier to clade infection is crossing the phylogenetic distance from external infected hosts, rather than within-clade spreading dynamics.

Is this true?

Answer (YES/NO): NO